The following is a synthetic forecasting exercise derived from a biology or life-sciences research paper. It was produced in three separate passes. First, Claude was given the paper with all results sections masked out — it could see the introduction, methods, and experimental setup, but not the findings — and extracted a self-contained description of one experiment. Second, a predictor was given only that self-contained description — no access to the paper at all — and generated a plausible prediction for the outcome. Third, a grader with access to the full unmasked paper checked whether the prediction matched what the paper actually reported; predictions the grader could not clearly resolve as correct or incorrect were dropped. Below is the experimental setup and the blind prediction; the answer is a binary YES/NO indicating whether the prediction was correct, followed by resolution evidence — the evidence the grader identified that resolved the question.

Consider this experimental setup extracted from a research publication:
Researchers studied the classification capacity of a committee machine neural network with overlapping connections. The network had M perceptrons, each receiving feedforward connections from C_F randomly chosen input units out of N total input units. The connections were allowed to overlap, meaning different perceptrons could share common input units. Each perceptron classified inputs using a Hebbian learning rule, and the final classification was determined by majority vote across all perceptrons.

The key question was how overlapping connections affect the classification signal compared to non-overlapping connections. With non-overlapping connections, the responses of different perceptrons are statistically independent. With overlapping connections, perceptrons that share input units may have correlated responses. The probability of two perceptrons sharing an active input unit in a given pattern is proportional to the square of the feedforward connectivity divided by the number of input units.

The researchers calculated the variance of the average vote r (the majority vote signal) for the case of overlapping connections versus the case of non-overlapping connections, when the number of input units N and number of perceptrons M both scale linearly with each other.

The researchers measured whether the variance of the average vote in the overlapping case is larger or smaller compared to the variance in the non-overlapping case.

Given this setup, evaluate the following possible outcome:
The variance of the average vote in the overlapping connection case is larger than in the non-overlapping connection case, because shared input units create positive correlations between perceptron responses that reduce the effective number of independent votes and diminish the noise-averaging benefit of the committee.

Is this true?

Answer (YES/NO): YES